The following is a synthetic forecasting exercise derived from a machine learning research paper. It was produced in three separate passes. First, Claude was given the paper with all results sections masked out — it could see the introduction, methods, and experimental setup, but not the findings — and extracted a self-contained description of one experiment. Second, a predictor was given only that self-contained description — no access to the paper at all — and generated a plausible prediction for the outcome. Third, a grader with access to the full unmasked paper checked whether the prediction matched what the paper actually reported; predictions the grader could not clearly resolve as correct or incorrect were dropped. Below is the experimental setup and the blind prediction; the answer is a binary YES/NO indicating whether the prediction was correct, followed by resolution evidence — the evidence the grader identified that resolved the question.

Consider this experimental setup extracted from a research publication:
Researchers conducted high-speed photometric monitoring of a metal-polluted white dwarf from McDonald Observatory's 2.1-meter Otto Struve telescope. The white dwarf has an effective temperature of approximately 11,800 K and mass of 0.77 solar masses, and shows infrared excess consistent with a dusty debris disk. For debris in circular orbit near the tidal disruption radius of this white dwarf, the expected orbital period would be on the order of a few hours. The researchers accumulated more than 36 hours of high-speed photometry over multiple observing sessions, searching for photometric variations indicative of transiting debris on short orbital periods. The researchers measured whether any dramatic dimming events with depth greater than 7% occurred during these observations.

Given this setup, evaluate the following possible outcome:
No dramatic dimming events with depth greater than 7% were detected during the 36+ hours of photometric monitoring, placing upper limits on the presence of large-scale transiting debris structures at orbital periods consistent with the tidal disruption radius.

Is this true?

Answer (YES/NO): YES